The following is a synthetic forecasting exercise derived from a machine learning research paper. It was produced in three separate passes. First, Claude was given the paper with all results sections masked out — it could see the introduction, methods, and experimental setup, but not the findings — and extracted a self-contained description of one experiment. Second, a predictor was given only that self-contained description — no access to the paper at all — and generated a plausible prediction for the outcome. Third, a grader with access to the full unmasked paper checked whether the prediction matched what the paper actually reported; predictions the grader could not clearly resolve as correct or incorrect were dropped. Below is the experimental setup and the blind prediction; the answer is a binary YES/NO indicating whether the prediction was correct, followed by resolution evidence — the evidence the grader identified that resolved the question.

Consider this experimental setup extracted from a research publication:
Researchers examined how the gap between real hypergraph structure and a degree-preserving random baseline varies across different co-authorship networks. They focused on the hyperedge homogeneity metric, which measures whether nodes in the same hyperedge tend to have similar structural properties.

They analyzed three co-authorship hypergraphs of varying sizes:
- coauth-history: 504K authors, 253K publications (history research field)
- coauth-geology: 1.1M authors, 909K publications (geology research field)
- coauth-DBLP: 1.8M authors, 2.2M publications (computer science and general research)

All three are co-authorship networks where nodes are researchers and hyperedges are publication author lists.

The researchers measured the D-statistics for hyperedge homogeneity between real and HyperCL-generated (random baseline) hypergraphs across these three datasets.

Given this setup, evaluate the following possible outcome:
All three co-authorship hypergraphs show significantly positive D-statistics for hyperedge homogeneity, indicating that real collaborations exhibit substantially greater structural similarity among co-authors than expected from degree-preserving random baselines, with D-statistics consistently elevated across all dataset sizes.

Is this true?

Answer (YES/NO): NO